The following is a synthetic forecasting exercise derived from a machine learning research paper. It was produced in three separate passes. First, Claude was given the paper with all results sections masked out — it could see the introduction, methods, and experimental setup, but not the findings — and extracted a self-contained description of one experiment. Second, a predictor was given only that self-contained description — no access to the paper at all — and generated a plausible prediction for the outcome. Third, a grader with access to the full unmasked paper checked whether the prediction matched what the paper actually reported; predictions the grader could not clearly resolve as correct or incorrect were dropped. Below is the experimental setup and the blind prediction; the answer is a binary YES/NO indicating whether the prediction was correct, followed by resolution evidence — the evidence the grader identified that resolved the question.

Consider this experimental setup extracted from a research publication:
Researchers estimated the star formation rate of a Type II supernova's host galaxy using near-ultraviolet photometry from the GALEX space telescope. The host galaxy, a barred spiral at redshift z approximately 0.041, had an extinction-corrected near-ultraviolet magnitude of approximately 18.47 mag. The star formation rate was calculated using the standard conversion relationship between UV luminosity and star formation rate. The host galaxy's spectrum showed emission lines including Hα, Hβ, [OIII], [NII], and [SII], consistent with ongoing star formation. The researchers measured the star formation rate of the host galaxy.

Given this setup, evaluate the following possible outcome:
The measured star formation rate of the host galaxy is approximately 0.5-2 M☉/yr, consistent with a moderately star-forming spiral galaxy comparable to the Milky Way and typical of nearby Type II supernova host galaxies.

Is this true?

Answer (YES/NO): NO